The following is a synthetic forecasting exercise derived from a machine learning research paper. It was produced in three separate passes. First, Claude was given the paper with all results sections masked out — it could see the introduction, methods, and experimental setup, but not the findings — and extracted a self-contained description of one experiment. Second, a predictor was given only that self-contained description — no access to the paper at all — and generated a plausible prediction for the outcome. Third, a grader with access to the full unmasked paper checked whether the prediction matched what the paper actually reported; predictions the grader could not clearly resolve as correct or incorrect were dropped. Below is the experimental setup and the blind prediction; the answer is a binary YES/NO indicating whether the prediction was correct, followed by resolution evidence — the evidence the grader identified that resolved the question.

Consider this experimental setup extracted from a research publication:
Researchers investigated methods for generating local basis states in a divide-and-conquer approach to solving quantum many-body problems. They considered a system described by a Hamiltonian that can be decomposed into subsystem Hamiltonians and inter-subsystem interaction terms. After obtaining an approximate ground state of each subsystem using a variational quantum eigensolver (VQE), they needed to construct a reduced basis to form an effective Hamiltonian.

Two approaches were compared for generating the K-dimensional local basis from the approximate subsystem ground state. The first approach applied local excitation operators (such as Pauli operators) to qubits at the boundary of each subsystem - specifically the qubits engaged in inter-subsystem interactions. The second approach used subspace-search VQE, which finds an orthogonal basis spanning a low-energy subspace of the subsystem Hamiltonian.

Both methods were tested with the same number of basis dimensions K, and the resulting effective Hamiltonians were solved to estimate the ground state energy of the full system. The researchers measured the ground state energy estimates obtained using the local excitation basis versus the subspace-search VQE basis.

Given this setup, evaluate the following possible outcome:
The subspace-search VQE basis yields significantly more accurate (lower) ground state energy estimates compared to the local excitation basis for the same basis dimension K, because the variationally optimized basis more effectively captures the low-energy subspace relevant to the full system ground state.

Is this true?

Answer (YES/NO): NO